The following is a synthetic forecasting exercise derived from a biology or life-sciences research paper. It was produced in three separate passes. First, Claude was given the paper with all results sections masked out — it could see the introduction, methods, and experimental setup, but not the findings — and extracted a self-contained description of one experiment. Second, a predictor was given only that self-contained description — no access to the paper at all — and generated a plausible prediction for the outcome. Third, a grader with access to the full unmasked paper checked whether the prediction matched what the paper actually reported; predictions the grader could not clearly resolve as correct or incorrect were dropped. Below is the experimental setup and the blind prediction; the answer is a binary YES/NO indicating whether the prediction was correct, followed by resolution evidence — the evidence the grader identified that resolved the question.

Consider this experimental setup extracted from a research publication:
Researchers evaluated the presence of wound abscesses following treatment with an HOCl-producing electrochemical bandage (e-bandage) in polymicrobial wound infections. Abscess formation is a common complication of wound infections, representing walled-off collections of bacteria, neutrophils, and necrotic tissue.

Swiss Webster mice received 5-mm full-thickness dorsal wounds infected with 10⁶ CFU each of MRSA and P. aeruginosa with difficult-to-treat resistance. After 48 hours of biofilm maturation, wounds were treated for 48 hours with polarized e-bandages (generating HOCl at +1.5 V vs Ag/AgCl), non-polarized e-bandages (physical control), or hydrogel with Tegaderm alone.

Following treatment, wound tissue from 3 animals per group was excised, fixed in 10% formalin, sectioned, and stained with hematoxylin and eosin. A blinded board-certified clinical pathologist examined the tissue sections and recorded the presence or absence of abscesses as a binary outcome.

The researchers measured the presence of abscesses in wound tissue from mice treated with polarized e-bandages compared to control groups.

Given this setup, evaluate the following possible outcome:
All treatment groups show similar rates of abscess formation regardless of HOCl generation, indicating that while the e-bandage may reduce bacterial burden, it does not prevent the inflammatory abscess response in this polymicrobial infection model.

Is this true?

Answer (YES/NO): YES